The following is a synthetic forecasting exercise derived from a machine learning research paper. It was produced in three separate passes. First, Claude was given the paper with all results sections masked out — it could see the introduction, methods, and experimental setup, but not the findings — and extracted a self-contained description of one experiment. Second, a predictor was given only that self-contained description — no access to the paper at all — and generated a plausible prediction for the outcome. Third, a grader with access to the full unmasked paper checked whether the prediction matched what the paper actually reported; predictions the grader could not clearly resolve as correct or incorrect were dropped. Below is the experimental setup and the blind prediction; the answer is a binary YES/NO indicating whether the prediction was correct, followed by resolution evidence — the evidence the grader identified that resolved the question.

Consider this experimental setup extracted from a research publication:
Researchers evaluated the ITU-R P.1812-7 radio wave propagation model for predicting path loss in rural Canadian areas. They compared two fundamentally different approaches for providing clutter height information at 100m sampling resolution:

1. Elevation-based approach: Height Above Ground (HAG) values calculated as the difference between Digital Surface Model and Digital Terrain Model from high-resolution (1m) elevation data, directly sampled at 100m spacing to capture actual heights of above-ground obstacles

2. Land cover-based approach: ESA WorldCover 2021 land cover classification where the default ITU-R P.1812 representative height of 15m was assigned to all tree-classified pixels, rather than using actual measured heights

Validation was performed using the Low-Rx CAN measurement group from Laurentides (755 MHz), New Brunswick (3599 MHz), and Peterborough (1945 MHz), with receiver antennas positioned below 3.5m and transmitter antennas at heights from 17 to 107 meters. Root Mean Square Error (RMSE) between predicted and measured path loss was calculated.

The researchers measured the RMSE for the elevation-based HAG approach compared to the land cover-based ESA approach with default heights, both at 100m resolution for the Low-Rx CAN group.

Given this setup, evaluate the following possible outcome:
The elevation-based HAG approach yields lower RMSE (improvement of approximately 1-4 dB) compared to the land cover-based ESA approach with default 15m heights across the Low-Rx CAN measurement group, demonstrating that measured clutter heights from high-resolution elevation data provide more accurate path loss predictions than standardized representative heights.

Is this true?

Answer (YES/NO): NO